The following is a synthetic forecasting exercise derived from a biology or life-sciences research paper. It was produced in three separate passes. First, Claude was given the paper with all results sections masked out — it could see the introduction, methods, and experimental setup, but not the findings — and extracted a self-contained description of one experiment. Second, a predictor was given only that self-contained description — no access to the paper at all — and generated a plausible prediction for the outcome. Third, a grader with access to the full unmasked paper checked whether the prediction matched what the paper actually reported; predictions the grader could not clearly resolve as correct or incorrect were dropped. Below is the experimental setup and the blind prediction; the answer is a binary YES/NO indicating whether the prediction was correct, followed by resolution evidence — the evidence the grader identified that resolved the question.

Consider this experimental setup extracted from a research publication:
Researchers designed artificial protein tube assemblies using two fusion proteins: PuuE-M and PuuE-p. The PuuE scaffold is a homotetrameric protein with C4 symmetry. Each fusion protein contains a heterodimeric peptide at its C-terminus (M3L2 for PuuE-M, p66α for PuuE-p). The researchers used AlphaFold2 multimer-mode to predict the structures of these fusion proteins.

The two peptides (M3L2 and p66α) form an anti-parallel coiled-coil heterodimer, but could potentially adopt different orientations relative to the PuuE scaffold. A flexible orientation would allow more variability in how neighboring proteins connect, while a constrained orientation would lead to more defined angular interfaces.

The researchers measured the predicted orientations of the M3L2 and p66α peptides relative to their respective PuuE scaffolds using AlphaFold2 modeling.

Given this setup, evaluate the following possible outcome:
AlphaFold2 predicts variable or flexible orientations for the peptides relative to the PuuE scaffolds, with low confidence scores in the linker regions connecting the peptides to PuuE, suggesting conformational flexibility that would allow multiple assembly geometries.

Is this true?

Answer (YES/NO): NO